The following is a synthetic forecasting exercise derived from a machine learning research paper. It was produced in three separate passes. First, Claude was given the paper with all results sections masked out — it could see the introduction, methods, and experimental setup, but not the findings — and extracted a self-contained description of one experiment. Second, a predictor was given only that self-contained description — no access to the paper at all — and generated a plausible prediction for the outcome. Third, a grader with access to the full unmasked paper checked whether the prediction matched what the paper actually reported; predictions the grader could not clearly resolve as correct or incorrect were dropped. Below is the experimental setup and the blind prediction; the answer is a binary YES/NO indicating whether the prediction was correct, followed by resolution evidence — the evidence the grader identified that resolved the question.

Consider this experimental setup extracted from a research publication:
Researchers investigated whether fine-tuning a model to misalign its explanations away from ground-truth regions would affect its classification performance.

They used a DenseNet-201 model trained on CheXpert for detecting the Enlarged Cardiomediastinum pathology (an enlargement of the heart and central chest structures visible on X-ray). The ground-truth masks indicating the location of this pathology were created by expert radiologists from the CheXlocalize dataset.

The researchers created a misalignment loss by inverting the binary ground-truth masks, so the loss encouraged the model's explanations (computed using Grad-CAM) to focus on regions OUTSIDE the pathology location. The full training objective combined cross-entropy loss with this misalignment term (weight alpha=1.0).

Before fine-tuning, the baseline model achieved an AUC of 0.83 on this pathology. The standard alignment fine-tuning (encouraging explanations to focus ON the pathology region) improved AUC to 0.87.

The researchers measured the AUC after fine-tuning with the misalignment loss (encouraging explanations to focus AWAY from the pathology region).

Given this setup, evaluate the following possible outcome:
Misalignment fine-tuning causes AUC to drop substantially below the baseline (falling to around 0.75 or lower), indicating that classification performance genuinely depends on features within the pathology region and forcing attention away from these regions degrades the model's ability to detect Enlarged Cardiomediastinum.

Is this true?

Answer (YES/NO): NO